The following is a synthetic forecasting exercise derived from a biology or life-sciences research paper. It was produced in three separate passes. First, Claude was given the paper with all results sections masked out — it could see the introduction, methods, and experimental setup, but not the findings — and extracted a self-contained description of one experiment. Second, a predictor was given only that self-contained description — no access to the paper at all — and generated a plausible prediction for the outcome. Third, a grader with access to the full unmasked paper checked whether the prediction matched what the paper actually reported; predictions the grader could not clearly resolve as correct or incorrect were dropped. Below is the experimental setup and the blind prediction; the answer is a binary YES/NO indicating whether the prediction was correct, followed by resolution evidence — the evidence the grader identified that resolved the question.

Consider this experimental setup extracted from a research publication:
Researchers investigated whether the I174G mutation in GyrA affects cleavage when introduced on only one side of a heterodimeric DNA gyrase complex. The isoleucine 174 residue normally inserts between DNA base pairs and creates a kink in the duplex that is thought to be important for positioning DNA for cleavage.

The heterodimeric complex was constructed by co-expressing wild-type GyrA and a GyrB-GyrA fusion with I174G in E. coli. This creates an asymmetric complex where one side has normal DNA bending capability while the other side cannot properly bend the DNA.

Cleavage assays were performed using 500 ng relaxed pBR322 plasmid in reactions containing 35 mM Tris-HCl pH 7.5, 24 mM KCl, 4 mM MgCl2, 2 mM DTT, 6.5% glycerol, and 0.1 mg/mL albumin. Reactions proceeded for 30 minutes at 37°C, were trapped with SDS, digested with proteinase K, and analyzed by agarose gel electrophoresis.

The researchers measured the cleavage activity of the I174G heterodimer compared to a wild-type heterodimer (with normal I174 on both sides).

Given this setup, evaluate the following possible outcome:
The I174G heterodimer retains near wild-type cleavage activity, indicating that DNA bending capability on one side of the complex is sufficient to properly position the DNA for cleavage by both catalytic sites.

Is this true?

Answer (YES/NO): NO